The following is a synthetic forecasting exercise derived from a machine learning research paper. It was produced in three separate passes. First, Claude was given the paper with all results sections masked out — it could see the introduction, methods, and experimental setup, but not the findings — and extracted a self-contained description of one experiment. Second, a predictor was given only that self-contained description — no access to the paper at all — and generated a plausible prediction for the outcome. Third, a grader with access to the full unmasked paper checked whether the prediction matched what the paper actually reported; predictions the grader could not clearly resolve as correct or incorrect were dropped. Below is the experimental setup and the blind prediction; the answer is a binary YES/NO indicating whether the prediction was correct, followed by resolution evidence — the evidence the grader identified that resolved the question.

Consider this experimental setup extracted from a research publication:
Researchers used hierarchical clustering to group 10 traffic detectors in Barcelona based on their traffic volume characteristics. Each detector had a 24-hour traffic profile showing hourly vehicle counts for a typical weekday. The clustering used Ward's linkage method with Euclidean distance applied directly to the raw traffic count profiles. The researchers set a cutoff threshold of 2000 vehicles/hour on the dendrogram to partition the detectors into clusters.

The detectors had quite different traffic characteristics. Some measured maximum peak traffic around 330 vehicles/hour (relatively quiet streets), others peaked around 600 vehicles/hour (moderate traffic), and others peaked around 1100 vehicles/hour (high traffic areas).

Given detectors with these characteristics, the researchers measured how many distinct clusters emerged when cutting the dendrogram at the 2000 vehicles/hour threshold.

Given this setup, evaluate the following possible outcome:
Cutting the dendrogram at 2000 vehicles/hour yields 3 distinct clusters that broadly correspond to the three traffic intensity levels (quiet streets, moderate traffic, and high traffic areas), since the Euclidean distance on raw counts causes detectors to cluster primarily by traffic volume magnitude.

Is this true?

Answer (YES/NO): YES